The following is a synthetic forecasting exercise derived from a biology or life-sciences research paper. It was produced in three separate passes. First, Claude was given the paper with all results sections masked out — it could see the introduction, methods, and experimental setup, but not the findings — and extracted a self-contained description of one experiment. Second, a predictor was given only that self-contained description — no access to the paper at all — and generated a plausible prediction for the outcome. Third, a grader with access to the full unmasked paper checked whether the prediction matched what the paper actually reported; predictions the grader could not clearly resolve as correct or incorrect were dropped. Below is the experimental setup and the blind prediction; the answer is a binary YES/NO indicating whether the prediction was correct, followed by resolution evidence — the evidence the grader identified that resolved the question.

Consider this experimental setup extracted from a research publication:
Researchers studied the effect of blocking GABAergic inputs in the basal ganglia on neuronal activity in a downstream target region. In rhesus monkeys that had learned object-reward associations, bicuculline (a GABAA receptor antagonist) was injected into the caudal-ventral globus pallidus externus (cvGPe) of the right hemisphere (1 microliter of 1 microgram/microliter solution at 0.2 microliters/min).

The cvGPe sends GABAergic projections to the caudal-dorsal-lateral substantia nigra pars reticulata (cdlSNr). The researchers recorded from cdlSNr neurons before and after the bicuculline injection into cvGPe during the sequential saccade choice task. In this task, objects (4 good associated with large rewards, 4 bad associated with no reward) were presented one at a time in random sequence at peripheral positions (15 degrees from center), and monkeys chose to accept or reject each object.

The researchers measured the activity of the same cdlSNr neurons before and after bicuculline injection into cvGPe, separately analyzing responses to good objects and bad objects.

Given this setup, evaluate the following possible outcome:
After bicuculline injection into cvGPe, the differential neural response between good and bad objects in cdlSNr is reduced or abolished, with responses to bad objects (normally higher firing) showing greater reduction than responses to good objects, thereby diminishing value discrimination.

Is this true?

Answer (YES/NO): YES